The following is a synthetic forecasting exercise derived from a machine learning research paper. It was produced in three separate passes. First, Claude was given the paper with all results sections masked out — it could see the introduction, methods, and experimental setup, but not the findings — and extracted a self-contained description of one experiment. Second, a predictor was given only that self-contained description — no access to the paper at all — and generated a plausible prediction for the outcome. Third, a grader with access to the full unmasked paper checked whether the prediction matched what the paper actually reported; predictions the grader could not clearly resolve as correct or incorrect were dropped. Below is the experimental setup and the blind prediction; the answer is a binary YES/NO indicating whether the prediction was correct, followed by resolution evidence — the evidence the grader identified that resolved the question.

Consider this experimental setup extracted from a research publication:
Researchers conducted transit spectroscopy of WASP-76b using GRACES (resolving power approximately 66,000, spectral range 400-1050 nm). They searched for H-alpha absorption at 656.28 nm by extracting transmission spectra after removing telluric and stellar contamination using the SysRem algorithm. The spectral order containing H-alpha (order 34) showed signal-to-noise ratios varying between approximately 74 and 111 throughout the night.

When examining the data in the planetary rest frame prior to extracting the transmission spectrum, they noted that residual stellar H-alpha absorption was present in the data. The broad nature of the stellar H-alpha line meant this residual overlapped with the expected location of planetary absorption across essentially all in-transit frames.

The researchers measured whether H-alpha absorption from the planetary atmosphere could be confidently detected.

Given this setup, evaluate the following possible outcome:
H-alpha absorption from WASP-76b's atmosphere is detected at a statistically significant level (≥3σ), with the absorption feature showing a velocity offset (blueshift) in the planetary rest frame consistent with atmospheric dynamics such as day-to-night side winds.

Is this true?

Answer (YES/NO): NO